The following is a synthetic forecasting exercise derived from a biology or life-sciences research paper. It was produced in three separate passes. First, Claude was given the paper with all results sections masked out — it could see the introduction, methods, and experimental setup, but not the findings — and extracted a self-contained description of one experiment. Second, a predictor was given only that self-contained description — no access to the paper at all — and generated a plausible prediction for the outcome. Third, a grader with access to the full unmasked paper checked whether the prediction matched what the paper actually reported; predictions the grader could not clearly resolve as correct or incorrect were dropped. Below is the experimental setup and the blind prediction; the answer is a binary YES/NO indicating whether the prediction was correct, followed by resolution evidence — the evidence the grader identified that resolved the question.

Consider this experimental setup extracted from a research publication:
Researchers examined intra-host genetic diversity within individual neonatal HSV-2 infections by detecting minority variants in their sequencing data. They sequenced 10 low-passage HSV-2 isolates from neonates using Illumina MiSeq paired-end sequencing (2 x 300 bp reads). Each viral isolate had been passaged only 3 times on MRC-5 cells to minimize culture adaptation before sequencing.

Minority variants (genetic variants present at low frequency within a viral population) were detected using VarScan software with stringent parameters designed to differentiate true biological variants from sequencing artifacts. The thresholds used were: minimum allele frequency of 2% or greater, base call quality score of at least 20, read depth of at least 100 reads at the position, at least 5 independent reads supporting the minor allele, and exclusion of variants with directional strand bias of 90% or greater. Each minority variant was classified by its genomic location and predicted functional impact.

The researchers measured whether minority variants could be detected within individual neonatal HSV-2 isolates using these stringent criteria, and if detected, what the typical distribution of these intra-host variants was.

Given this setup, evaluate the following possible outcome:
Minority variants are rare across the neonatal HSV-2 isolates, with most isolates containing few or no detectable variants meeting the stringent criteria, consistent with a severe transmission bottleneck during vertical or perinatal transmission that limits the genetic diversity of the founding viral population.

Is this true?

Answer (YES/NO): NO